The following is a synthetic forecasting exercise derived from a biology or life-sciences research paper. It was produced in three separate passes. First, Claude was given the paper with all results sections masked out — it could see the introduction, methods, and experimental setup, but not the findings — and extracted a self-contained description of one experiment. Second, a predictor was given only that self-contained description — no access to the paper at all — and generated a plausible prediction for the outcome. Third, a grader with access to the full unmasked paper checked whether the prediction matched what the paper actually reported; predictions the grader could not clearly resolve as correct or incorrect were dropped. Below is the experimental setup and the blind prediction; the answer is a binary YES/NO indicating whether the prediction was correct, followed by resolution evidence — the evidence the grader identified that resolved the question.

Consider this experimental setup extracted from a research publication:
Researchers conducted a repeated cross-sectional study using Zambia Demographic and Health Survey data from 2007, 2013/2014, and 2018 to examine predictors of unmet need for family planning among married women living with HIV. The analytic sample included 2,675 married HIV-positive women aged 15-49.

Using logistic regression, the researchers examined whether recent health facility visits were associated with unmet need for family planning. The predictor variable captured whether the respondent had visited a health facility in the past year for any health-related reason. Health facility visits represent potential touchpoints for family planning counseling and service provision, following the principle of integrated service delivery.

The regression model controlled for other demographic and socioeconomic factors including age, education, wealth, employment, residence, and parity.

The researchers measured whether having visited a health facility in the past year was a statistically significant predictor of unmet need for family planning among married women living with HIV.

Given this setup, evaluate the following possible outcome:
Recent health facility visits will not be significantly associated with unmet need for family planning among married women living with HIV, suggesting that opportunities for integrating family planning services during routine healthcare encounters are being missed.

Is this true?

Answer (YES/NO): YES